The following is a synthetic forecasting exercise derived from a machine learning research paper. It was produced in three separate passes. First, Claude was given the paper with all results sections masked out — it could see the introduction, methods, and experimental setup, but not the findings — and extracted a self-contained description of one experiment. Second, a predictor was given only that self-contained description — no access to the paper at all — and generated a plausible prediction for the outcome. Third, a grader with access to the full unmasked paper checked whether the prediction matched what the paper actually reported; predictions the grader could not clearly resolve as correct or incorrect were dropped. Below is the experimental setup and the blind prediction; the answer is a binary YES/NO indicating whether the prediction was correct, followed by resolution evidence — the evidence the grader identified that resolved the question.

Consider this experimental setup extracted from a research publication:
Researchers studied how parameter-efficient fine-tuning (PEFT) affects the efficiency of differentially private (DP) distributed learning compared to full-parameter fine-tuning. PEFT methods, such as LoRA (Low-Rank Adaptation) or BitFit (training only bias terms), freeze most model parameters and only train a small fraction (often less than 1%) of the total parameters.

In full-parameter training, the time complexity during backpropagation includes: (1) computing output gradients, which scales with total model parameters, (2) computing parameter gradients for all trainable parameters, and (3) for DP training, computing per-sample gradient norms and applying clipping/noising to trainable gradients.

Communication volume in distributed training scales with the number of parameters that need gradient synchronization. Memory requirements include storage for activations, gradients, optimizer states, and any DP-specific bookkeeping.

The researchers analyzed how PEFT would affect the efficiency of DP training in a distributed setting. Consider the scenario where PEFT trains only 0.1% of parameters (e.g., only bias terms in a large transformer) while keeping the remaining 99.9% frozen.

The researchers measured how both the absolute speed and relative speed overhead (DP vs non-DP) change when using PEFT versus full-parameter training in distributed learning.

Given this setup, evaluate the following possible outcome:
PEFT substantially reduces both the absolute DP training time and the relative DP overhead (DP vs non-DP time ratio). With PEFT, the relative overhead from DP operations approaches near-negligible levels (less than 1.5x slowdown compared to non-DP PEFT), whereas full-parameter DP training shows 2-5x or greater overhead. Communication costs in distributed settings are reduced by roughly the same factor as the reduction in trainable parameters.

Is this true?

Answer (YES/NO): NO